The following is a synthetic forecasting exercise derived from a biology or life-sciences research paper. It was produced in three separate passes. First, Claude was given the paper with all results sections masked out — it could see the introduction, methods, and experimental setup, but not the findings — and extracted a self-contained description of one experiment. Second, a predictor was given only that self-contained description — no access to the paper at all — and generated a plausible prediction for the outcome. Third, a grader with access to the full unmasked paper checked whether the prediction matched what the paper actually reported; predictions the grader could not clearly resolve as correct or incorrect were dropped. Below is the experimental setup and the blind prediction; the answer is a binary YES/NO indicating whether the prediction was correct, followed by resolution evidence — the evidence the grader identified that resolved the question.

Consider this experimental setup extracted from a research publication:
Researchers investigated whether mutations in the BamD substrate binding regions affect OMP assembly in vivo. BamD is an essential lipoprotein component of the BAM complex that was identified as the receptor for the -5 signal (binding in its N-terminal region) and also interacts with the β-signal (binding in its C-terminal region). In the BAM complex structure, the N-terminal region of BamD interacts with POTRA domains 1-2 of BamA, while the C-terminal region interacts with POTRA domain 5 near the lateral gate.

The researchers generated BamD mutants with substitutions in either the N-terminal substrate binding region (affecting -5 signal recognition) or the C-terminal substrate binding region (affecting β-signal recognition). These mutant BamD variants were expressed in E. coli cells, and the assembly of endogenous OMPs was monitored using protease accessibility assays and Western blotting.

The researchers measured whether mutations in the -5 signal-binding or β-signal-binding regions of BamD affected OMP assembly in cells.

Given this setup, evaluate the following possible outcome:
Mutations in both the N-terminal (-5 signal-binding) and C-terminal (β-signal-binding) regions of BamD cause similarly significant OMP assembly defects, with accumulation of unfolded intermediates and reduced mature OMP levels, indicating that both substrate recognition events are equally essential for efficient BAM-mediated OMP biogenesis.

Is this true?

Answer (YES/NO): YES